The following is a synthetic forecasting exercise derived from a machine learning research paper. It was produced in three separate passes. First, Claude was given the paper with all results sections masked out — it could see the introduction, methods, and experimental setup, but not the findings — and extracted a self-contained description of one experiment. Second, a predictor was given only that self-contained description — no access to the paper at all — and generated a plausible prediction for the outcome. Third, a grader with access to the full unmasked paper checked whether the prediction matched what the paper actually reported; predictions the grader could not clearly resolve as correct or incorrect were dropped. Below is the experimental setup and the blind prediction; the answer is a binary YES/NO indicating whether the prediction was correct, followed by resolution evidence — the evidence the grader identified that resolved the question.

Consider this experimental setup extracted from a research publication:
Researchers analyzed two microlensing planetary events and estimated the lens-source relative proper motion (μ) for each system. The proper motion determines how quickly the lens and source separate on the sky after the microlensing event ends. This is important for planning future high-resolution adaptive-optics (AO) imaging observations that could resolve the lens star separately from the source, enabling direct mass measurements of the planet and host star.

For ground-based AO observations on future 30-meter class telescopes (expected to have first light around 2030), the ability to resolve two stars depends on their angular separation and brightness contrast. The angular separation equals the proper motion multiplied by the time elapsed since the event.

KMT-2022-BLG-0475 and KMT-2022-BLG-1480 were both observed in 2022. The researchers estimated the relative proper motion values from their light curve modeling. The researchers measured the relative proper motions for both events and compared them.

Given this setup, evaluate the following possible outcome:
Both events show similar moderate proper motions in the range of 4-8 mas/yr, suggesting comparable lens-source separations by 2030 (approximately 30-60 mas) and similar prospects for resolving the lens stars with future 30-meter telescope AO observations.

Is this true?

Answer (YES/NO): NO